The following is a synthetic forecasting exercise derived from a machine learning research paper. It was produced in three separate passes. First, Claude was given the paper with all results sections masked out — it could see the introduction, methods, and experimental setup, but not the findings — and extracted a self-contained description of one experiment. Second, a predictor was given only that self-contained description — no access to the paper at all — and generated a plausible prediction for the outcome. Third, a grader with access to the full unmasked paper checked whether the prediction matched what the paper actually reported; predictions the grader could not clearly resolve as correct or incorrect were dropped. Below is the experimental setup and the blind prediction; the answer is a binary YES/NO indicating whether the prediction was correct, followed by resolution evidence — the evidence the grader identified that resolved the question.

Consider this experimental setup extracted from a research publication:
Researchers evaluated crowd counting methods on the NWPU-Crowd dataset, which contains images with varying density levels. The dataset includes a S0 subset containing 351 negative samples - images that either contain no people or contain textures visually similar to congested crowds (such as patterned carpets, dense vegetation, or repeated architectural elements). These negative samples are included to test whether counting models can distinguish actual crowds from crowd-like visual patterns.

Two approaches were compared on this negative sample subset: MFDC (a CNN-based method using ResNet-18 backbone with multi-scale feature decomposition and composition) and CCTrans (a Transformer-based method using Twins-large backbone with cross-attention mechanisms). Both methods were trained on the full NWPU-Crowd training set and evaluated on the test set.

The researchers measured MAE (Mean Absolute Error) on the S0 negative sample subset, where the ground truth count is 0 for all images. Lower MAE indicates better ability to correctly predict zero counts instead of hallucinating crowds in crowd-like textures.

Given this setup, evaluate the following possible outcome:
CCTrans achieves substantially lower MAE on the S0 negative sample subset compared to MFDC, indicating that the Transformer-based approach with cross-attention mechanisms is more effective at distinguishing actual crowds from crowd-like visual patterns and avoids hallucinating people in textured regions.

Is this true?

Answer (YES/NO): NO